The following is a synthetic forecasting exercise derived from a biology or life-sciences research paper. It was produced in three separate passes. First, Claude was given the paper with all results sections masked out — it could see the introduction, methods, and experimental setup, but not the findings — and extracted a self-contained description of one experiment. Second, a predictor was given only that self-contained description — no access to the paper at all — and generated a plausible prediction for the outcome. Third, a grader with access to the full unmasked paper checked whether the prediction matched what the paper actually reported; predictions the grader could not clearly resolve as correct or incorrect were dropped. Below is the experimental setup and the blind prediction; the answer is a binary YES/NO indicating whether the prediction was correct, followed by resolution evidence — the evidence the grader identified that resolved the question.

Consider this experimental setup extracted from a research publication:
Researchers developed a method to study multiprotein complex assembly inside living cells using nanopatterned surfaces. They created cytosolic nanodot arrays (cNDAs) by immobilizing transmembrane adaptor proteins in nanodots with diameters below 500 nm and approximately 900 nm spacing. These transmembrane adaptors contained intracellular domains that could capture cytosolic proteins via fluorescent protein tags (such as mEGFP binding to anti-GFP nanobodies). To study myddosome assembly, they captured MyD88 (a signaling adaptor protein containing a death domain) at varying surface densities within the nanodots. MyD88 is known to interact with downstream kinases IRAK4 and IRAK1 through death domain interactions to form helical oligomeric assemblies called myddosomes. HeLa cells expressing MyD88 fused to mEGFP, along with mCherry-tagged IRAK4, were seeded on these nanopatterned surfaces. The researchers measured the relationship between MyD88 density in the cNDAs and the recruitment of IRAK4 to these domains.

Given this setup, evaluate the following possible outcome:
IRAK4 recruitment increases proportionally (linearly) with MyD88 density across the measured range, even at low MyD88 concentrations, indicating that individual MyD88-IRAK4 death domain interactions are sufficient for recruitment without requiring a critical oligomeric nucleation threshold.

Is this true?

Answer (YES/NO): YES